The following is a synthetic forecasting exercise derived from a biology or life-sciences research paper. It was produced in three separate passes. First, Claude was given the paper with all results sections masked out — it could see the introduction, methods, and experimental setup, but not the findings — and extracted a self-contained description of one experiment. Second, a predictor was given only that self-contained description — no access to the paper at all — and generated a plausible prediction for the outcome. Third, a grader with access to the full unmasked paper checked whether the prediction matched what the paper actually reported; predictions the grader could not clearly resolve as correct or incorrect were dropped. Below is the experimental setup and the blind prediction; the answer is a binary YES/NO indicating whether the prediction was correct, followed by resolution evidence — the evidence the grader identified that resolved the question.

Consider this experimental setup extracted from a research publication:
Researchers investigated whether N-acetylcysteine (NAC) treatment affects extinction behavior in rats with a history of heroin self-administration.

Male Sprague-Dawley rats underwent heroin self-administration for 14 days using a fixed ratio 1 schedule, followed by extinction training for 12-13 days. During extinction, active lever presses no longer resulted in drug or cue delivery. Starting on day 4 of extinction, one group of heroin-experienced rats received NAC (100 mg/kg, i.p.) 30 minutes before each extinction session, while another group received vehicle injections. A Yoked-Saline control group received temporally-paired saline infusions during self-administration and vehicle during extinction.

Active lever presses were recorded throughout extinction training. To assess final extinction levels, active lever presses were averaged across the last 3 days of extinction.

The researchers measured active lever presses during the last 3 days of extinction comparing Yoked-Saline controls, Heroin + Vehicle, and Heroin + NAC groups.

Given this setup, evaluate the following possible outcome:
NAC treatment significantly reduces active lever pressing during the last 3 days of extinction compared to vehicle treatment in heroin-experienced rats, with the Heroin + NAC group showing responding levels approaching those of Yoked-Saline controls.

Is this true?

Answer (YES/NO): YES